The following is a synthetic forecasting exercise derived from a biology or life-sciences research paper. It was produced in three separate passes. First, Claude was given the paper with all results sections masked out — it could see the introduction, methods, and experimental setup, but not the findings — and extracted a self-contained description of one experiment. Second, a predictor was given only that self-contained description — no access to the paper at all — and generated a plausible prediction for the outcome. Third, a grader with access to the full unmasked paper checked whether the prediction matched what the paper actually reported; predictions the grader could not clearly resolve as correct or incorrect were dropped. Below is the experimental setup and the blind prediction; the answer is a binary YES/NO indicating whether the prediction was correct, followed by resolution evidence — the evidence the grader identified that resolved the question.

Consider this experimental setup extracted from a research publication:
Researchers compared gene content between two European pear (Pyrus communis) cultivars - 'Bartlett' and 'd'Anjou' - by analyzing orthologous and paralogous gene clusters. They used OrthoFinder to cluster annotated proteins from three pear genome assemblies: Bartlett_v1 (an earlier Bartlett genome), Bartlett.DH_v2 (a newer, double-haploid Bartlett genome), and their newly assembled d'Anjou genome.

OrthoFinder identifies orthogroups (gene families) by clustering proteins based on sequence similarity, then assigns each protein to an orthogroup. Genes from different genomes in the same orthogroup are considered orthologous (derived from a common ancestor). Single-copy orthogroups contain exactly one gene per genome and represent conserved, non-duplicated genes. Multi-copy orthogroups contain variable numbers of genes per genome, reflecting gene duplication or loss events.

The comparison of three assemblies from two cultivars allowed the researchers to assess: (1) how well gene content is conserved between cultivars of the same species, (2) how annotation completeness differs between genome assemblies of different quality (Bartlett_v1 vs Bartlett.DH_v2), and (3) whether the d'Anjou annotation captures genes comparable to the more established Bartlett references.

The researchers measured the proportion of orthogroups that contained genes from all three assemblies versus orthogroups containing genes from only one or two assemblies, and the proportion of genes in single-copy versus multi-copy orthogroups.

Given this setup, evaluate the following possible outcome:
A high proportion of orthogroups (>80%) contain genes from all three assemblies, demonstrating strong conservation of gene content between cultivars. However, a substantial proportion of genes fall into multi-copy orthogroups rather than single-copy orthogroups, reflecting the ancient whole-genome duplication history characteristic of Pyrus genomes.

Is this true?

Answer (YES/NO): NO